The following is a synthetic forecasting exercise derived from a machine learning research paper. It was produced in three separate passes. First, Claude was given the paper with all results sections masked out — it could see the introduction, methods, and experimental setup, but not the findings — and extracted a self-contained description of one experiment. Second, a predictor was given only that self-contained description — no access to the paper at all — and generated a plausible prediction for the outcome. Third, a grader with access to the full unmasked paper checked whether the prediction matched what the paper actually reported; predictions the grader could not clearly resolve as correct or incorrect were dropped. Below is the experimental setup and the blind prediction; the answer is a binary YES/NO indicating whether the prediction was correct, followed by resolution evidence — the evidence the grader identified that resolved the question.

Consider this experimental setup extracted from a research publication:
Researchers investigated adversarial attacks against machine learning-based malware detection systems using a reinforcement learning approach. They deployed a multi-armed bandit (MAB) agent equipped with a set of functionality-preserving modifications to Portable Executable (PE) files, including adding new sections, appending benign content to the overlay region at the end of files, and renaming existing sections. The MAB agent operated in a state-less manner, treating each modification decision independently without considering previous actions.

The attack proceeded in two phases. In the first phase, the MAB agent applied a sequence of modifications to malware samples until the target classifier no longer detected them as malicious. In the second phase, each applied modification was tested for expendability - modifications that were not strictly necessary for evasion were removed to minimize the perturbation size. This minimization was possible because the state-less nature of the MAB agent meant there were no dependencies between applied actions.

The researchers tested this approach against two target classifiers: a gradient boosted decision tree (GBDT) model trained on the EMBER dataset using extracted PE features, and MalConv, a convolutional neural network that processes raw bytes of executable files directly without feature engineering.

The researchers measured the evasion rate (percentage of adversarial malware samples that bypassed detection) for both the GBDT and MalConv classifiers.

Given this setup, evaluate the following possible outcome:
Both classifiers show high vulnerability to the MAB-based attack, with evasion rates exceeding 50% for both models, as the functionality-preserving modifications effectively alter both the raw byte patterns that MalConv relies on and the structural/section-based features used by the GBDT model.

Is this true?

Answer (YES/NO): YES